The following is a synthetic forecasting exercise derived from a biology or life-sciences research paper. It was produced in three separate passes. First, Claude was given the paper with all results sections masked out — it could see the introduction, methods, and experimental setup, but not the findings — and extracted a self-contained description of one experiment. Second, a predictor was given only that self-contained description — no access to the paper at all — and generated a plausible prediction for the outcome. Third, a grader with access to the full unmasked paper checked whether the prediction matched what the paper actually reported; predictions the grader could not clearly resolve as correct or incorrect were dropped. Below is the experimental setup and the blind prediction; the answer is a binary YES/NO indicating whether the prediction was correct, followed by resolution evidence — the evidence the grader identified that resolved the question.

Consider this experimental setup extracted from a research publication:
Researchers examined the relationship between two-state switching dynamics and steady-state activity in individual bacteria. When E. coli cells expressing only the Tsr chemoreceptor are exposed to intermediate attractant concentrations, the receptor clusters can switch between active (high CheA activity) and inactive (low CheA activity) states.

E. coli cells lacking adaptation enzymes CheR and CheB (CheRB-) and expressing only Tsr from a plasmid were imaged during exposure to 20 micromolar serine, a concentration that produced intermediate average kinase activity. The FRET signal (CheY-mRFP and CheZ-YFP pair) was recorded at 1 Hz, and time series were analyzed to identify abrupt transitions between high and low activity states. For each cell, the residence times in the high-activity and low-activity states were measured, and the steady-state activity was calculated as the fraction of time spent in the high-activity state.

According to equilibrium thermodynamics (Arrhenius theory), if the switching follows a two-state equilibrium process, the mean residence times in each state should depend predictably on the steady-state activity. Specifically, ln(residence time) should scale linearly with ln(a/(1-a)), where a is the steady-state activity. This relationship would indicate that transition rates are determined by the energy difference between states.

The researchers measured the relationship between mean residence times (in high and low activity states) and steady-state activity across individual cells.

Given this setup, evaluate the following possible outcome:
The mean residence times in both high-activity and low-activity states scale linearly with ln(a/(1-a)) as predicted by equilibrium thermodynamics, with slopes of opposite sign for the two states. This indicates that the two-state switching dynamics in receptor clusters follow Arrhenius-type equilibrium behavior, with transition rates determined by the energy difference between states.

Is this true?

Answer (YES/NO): YES